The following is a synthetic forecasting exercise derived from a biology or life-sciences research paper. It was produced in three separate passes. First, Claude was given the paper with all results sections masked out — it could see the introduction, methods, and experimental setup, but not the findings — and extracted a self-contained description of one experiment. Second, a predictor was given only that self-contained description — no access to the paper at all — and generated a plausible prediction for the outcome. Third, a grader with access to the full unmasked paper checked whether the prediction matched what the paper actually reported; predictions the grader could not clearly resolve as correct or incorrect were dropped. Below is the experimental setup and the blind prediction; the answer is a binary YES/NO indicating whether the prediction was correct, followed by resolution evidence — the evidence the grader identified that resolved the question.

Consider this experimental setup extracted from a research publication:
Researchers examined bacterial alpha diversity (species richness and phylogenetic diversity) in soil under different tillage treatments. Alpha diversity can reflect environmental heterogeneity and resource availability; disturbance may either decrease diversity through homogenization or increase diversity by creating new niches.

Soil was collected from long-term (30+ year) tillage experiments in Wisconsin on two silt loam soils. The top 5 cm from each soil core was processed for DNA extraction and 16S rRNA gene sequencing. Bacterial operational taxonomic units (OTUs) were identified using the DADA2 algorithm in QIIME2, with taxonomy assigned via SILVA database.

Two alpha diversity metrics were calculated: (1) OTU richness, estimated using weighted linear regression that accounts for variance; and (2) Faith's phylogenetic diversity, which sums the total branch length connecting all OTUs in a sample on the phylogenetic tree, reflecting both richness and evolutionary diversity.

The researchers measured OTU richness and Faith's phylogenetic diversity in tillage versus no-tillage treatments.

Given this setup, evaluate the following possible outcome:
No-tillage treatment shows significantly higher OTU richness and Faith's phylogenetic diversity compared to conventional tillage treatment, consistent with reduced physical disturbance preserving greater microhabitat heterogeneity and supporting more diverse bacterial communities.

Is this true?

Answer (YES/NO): NO